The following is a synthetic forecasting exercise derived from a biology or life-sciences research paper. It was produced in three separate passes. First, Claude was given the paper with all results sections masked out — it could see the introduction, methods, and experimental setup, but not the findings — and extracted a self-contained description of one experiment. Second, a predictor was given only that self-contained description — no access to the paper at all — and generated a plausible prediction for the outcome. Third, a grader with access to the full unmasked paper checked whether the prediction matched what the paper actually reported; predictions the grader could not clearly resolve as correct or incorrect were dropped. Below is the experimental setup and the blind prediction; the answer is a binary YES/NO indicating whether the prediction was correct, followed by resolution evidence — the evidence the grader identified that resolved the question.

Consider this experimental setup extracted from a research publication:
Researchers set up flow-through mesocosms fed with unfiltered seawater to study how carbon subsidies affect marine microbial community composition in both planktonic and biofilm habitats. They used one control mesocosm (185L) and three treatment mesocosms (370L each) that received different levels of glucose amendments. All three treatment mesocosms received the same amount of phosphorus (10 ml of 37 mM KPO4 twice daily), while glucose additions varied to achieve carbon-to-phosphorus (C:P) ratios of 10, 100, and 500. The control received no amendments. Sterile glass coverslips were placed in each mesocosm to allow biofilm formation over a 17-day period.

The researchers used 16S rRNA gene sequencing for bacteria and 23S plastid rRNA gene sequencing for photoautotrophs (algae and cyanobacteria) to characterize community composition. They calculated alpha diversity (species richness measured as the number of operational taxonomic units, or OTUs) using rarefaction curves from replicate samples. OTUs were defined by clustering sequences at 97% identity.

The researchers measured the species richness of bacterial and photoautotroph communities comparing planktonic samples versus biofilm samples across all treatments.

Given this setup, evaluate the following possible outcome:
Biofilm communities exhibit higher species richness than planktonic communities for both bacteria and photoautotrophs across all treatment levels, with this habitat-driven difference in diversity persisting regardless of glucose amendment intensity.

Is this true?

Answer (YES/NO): YES